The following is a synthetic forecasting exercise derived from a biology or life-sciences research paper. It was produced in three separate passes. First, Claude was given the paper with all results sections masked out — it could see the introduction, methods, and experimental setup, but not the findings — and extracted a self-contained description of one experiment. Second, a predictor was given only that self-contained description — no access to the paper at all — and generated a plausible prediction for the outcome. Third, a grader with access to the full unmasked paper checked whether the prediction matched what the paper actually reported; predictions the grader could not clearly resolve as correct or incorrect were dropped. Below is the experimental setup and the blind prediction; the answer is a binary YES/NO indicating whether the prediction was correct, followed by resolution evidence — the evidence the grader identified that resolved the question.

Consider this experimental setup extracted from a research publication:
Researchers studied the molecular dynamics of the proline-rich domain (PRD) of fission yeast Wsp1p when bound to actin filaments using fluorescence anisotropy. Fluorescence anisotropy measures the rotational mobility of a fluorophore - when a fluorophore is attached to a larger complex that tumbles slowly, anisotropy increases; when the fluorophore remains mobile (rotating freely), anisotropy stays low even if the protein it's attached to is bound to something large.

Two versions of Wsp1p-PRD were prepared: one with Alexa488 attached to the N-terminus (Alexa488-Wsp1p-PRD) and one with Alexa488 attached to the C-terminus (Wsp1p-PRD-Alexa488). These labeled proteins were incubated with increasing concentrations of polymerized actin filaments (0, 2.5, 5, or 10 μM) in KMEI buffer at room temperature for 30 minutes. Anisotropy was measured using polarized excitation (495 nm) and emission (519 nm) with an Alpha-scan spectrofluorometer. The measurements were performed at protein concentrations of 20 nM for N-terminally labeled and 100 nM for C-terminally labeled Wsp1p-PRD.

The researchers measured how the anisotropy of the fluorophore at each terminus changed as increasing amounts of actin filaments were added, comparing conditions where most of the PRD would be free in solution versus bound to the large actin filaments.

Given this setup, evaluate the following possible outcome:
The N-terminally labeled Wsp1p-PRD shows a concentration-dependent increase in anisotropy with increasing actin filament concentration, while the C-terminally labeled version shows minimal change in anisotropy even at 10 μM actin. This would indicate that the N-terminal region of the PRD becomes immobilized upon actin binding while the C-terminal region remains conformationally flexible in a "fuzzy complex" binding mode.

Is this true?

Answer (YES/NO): NO